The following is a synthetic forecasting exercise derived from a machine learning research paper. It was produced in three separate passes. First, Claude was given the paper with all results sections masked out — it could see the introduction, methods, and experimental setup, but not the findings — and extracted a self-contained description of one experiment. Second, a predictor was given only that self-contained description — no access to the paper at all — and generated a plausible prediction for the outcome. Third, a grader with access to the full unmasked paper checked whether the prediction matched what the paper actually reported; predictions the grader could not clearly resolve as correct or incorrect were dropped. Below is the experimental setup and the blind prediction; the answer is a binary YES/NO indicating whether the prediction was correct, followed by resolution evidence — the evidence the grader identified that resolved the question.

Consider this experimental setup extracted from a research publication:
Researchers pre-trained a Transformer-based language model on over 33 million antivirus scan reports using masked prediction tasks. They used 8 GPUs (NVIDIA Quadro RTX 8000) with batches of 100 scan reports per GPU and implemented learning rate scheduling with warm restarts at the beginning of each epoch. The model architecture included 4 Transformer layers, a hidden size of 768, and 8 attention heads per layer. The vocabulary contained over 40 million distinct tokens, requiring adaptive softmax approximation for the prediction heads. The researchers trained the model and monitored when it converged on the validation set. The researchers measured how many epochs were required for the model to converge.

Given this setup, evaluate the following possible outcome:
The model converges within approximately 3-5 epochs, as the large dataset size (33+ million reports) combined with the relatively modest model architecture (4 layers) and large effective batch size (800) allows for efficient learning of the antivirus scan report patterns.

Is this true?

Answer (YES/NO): NO